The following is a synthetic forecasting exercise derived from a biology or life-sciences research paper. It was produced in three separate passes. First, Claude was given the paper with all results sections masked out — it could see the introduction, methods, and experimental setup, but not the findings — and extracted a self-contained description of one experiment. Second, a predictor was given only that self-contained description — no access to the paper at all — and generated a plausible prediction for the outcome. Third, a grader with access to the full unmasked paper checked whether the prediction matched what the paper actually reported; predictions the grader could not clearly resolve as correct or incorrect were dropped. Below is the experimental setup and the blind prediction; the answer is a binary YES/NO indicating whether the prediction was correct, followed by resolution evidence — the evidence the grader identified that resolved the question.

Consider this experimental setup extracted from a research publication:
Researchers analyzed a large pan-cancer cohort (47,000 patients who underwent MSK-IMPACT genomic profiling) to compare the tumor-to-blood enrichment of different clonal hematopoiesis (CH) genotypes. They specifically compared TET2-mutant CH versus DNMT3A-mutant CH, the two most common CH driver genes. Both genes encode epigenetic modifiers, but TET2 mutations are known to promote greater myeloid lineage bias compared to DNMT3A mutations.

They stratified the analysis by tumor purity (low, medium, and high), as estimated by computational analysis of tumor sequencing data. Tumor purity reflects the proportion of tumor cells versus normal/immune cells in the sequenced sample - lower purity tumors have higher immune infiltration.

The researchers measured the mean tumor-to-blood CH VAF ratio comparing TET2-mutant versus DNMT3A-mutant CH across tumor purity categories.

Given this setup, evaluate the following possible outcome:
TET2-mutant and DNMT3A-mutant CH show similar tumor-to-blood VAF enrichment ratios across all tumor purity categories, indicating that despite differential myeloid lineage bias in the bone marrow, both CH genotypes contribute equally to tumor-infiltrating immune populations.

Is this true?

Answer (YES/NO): NO